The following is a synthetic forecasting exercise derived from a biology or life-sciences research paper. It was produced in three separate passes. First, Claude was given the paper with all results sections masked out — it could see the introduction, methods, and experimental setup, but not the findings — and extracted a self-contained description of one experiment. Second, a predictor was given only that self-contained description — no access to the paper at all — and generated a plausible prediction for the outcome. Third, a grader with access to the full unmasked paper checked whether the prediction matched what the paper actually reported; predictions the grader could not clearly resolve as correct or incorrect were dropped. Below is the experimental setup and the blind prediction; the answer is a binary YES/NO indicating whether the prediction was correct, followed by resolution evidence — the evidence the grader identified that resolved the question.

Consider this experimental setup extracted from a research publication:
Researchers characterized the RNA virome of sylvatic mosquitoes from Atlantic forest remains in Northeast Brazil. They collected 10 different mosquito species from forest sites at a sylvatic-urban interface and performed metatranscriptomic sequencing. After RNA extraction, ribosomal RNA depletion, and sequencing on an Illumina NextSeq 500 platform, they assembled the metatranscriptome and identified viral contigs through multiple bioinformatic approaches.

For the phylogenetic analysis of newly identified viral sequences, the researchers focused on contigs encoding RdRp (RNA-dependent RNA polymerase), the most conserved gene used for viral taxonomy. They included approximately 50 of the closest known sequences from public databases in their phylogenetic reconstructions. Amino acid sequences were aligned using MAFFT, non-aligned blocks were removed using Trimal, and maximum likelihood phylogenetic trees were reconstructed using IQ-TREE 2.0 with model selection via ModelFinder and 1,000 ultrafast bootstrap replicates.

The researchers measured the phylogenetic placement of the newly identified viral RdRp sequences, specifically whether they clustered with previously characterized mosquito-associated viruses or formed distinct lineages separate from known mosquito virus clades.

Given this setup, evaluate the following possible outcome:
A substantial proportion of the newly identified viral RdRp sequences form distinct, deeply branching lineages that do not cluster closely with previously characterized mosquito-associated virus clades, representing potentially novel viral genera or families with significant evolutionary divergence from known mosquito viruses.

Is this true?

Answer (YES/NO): NO